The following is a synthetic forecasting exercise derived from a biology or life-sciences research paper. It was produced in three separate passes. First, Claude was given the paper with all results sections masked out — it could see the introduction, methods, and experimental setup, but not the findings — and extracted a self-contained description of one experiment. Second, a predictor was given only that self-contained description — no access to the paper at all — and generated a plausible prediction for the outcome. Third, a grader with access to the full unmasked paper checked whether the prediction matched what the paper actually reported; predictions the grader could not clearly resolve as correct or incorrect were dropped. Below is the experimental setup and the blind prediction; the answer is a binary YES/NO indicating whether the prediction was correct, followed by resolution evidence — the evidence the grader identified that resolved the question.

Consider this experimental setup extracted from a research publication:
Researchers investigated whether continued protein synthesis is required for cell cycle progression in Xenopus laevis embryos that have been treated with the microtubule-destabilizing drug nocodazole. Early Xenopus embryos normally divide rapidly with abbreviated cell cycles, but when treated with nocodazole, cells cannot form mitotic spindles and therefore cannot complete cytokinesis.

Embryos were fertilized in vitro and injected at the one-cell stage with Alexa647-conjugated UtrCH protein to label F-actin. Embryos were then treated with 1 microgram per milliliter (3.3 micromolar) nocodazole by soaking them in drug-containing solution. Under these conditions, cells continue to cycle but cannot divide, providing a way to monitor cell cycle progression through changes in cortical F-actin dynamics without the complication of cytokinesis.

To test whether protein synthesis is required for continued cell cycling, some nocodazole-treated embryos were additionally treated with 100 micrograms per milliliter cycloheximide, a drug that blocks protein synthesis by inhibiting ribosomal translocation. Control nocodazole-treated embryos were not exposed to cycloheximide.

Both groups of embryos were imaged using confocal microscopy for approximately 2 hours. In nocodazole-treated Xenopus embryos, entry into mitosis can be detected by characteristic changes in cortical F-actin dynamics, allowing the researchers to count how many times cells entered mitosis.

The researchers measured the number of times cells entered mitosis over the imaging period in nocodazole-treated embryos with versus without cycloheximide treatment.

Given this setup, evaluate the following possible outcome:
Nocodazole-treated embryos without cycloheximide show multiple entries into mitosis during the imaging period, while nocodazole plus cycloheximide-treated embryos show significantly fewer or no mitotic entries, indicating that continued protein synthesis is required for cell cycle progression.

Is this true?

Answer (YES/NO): YES